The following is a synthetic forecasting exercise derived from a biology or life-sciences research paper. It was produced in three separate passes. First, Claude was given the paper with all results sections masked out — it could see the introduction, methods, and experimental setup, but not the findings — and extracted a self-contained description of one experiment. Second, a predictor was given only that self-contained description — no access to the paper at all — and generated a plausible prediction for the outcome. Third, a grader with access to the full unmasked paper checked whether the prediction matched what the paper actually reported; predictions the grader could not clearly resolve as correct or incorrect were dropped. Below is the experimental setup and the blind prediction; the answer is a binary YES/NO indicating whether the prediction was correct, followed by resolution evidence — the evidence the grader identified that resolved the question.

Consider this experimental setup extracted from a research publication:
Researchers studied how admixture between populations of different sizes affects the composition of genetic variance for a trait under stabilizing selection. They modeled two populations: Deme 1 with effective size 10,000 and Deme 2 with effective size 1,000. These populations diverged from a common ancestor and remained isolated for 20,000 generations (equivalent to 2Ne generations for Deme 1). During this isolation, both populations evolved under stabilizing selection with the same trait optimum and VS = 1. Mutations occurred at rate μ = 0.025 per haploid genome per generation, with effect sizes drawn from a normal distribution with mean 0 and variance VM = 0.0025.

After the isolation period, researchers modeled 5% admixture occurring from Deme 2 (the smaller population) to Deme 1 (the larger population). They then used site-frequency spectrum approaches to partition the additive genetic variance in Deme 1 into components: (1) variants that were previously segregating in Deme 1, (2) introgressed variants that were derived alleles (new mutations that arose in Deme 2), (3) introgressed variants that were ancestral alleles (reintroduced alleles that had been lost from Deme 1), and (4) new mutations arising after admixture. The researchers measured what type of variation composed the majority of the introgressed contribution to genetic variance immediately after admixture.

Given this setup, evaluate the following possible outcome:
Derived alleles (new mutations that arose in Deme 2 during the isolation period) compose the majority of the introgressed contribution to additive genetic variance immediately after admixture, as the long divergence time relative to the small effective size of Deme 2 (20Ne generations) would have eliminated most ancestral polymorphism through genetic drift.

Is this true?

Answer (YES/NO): YES